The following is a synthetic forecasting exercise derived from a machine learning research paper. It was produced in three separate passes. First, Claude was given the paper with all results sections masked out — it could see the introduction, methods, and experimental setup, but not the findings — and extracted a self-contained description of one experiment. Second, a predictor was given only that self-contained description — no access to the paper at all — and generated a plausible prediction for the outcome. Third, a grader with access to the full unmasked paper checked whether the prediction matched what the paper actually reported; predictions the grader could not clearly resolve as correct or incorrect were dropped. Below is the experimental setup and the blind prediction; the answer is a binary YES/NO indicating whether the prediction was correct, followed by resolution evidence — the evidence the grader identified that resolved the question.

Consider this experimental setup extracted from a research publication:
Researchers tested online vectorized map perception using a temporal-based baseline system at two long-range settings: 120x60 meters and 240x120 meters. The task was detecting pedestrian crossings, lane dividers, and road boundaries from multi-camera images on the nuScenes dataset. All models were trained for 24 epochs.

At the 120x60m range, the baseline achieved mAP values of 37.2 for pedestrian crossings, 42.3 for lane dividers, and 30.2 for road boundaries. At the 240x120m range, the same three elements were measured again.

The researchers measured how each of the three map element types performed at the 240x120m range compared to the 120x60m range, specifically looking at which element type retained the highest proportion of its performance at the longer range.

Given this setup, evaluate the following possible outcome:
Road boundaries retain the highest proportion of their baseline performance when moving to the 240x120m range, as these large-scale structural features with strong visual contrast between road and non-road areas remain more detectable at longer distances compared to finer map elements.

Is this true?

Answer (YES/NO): NO